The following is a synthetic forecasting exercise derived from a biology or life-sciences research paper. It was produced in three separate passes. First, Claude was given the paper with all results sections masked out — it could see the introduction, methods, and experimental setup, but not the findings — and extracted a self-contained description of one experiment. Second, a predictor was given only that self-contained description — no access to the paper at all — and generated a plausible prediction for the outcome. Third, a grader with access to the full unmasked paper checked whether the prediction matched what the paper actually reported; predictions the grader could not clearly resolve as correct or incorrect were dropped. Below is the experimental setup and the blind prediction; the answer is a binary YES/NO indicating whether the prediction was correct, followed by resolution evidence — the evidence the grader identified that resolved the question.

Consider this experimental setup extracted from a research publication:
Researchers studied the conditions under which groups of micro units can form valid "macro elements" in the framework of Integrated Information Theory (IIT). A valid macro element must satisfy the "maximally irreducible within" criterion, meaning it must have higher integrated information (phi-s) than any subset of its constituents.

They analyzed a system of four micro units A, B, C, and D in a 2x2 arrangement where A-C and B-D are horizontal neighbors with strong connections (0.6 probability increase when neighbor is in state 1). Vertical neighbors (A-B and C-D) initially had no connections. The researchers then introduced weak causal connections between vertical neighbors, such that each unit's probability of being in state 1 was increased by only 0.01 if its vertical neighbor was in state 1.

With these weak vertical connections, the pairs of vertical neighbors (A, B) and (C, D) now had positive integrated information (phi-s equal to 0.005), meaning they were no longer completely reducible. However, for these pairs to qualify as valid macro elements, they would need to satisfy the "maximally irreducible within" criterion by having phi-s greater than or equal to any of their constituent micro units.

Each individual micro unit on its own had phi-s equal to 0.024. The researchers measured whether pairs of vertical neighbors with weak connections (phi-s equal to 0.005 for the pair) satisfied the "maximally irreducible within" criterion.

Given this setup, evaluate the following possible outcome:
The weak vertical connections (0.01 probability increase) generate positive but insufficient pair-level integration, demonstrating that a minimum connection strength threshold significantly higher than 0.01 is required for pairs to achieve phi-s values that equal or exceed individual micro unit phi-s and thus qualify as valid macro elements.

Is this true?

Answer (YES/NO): YES